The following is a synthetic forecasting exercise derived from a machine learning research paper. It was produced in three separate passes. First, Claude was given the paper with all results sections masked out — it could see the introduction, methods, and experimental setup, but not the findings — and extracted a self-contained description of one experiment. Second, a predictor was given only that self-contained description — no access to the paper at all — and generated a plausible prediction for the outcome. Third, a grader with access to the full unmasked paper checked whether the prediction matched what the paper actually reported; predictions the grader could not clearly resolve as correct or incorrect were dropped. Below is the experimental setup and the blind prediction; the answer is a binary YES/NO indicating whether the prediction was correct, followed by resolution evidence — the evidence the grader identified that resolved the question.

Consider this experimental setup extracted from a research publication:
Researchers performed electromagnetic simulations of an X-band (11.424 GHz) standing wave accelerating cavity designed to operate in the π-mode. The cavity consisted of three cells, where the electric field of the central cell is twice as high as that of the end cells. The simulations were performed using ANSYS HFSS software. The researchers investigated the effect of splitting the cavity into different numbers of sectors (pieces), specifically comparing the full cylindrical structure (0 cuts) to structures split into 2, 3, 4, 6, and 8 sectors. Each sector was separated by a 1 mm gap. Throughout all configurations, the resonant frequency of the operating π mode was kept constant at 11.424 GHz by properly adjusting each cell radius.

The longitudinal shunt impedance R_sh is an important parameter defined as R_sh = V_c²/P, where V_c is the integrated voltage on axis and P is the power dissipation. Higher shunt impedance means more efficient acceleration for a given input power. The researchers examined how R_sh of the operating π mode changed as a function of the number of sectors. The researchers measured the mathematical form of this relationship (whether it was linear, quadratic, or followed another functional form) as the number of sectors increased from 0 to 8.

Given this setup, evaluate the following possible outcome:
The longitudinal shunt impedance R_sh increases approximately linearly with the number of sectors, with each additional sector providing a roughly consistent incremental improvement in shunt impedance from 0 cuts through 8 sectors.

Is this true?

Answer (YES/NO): NO